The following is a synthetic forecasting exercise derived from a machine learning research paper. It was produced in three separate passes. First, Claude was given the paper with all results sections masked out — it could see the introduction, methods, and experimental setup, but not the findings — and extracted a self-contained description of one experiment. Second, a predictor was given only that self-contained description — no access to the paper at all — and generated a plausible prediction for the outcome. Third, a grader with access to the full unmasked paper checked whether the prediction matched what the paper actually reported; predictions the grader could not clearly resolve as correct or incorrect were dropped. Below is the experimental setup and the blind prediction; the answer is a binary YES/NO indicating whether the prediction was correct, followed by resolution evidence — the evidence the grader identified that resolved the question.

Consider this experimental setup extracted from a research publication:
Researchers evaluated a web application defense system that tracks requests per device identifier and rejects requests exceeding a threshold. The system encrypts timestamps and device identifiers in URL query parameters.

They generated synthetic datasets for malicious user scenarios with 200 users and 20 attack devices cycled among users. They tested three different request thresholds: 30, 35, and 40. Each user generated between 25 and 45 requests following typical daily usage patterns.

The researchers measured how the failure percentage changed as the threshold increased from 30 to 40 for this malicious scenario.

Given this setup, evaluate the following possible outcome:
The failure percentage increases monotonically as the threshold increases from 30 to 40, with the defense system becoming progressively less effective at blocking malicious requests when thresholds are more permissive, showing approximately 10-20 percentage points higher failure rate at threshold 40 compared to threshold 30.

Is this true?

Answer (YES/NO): NO